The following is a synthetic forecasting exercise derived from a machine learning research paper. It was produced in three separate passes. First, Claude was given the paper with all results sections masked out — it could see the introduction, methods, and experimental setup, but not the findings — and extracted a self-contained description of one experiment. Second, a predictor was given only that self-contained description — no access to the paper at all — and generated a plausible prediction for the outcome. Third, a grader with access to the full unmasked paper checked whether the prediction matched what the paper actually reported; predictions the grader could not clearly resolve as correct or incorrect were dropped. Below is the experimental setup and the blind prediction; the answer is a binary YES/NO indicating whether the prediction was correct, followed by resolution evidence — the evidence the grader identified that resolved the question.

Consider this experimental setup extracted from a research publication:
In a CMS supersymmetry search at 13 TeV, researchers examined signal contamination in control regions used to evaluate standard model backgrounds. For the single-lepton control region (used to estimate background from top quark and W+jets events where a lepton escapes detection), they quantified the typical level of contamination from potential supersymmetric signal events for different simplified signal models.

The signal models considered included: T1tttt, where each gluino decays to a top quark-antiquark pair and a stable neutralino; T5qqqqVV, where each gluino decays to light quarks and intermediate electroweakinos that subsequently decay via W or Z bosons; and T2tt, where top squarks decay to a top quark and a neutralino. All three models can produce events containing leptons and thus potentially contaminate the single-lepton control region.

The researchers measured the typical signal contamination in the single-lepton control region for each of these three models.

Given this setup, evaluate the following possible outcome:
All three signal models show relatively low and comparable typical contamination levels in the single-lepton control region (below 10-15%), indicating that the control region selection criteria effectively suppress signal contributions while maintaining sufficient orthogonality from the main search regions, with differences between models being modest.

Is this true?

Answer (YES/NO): NO